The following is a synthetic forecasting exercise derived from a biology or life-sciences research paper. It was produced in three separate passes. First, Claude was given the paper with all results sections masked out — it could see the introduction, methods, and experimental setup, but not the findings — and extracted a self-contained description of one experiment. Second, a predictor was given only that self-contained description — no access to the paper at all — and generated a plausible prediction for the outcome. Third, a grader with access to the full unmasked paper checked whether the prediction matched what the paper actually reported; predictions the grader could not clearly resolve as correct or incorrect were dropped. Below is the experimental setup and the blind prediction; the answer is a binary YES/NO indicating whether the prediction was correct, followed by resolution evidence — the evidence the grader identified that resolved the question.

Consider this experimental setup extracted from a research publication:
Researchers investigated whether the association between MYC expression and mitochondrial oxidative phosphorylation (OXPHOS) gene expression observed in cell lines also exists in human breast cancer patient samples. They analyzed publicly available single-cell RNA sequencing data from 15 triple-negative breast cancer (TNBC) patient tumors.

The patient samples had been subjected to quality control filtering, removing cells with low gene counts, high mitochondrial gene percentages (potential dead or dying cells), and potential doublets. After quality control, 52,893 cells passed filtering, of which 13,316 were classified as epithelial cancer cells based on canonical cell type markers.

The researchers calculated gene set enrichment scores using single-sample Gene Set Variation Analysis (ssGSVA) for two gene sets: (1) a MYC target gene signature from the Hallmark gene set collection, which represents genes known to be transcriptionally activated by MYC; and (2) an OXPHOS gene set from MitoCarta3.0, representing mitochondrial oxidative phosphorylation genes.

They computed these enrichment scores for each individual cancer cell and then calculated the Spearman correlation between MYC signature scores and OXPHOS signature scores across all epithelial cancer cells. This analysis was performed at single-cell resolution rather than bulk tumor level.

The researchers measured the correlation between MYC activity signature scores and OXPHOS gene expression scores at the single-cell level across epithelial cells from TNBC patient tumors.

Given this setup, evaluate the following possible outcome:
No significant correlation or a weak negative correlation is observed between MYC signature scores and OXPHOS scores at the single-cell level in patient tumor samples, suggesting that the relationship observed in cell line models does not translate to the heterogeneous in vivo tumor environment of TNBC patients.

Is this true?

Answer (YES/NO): NO